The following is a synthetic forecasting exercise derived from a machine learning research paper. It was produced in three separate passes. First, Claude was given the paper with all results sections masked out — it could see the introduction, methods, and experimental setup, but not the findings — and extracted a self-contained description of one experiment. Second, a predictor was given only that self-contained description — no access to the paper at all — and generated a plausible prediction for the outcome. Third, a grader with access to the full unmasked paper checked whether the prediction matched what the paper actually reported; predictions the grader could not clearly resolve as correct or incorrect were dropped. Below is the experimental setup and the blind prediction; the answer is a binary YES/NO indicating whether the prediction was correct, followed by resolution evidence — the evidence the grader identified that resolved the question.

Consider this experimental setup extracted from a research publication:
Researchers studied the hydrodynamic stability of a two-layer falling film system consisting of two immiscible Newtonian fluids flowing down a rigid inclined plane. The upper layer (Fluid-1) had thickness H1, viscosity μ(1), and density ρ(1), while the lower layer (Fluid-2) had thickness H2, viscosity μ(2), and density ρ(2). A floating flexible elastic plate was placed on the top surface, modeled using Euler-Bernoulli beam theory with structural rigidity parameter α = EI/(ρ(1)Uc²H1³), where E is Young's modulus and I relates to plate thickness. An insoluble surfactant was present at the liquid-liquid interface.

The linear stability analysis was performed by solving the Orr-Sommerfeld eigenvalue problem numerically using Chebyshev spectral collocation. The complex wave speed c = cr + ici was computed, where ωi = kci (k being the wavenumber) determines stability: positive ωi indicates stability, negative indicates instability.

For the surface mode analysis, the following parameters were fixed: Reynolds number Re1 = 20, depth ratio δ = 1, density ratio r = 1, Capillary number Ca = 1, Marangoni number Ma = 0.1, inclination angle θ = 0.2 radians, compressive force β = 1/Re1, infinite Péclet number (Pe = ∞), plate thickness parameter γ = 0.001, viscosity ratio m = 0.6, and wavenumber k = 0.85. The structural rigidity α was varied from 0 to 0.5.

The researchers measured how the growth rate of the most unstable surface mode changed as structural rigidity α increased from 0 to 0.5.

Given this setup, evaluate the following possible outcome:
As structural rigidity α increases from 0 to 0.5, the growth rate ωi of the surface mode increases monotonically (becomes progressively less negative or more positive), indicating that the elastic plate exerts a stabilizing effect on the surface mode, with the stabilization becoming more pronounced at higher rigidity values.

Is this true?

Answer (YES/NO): YES